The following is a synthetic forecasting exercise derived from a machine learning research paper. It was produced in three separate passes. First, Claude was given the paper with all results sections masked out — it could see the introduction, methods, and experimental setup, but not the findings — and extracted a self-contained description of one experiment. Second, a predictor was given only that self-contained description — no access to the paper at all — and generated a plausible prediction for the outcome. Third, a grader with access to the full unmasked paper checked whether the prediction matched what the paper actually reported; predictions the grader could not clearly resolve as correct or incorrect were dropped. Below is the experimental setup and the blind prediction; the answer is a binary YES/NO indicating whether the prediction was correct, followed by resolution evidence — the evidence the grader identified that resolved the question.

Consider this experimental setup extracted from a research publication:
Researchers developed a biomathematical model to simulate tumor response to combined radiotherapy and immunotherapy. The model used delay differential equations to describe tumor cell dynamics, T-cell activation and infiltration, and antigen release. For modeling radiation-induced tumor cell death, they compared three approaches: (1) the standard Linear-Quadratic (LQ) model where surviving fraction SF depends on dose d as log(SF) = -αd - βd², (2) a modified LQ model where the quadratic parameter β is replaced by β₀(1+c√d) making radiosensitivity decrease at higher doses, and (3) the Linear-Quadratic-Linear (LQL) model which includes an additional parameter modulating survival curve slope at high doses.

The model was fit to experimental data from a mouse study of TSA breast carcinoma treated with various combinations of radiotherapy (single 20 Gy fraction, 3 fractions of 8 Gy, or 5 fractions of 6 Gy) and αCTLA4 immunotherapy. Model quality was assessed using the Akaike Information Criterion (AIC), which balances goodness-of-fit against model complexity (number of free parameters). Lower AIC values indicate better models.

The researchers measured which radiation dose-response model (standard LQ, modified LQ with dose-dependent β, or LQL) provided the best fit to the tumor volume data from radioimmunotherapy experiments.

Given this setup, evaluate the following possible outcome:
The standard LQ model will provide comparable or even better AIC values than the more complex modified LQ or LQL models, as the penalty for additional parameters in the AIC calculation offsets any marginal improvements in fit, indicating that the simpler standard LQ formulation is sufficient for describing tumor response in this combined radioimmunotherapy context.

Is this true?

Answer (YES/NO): NO